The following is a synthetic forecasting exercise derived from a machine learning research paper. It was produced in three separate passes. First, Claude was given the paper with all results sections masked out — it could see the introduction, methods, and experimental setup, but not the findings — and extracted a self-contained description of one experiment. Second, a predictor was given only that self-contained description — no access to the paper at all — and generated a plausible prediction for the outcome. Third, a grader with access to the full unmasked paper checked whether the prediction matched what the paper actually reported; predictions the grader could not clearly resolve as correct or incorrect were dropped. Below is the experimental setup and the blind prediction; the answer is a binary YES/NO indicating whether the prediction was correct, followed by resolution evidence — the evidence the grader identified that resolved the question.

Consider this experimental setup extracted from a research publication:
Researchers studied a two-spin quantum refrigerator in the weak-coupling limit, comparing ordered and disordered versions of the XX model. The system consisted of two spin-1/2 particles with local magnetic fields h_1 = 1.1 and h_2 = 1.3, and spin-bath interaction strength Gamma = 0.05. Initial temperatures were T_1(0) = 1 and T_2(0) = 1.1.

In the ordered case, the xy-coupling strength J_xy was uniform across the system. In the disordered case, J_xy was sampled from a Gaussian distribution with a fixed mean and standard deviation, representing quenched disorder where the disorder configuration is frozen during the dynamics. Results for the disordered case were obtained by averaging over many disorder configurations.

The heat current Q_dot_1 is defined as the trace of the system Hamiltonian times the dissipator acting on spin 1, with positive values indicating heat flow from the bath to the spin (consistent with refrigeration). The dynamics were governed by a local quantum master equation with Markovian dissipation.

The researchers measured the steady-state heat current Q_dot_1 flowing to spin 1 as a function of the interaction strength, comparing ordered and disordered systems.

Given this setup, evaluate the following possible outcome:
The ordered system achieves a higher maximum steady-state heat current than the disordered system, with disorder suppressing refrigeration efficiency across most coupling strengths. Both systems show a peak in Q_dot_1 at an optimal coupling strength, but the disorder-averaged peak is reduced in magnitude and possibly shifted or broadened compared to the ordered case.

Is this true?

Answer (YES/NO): NO